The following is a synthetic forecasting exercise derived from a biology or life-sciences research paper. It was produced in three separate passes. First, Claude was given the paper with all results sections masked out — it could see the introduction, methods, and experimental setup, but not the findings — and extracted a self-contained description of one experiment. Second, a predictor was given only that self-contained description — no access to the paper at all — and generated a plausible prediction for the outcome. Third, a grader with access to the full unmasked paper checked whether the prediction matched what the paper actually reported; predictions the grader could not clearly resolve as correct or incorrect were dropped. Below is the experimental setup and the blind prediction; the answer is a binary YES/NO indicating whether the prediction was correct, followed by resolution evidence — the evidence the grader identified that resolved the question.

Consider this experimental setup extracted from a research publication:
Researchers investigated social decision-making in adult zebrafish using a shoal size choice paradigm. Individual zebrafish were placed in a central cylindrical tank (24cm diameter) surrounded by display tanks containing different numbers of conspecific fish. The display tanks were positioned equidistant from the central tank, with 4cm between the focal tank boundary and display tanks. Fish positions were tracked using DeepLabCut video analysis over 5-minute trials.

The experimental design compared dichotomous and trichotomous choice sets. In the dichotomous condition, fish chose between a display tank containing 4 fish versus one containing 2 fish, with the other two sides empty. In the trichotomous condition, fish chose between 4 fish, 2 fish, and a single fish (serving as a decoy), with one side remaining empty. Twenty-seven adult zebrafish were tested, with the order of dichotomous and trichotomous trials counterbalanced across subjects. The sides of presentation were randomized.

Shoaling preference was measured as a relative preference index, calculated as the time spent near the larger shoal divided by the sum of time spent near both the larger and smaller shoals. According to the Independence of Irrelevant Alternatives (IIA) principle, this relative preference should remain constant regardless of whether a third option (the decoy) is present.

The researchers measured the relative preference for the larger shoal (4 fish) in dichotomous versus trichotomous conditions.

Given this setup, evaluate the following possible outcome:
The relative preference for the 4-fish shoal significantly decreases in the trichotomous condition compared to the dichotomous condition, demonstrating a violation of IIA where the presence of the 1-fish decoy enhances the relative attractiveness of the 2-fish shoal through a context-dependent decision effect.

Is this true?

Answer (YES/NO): NO